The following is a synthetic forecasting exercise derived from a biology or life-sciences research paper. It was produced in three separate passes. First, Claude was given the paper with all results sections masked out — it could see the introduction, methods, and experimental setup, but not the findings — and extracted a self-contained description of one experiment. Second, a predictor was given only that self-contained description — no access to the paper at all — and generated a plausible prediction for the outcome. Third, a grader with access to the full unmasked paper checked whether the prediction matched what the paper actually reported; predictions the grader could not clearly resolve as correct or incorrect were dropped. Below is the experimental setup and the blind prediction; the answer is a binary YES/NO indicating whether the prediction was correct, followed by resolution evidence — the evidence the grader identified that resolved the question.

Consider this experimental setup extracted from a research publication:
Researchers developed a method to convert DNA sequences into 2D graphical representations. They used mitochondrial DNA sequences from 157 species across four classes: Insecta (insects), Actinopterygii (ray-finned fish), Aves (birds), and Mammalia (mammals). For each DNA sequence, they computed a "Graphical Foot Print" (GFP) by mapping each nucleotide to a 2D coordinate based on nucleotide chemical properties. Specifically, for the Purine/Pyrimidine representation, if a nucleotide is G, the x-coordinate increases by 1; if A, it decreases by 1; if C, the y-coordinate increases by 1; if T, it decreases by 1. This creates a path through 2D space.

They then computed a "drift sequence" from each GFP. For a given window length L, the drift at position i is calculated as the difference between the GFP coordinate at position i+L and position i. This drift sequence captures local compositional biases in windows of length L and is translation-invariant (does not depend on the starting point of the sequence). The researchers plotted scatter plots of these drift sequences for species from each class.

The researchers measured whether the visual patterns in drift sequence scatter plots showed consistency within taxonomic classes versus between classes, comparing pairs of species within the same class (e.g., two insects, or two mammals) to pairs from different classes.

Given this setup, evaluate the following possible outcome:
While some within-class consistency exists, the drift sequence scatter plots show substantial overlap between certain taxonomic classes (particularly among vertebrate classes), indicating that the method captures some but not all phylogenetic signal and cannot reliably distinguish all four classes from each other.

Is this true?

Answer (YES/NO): NO